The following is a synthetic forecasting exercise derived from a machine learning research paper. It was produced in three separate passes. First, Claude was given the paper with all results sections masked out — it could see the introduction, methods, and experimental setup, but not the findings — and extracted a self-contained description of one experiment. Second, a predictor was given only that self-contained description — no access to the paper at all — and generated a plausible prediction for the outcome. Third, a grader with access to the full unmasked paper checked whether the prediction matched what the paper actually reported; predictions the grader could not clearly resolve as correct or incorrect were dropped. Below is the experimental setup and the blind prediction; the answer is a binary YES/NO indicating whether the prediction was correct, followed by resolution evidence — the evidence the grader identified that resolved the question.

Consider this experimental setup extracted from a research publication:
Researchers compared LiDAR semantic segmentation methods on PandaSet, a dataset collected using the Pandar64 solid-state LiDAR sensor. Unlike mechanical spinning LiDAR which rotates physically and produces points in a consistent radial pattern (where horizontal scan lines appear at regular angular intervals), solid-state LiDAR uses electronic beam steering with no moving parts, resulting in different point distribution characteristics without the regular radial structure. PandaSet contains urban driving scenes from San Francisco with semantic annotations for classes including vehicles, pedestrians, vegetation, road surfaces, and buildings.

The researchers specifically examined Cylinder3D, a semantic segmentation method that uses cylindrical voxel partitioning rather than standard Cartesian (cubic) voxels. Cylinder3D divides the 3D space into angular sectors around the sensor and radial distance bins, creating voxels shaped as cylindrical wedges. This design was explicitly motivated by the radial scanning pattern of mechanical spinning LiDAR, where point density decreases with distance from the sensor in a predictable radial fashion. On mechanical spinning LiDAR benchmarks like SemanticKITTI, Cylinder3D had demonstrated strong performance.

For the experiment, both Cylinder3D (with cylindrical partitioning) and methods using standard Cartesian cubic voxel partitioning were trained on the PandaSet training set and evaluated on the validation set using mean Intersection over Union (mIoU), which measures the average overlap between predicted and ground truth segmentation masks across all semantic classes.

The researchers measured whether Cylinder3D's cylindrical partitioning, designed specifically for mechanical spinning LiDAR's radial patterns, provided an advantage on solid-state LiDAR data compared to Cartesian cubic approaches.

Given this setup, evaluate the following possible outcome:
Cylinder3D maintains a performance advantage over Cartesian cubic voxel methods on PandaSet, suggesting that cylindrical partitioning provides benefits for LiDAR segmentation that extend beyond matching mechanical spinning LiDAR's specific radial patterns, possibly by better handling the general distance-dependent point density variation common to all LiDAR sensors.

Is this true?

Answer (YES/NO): NO